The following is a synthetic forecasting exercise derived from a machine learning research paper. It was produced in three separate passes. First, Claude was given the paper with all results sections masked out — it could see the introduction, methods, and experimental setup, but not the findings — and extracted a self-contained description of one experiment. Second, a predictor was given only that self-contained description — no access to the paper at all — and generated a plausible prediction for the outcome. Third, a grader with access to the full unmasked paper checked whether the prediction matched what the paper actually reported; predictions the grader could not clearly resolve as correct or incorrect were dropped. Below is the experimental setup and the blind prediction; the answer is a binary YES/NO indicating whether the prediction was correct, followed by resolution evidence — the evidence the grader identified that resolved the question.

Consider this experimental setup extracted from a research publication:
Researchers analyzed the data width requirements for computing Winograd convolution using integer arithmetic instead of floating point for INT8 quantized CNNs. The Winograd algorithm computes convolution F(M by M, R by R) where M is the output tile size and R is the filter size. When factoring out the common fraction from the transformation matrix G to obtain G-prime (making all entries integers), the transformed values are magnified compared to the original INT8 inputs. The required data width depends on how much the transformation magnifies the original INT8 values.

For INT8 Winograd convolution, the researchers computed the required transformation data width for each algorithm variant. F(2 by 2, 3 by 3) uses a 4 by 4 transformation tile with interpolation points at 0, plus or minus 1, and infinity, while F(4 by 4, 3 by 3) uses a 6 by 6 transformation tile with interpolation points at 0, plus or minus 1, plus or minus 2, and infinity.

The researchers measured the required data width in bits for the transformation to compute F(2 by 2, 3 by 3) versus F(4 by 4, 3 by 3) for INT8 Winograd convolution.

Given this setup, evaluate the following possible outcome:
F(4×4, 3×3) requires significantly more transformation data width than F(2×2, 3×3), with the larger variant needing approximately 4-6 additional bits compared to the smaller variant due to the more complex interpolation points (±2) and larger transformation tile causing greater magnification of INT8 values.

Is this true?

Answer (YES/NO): YES